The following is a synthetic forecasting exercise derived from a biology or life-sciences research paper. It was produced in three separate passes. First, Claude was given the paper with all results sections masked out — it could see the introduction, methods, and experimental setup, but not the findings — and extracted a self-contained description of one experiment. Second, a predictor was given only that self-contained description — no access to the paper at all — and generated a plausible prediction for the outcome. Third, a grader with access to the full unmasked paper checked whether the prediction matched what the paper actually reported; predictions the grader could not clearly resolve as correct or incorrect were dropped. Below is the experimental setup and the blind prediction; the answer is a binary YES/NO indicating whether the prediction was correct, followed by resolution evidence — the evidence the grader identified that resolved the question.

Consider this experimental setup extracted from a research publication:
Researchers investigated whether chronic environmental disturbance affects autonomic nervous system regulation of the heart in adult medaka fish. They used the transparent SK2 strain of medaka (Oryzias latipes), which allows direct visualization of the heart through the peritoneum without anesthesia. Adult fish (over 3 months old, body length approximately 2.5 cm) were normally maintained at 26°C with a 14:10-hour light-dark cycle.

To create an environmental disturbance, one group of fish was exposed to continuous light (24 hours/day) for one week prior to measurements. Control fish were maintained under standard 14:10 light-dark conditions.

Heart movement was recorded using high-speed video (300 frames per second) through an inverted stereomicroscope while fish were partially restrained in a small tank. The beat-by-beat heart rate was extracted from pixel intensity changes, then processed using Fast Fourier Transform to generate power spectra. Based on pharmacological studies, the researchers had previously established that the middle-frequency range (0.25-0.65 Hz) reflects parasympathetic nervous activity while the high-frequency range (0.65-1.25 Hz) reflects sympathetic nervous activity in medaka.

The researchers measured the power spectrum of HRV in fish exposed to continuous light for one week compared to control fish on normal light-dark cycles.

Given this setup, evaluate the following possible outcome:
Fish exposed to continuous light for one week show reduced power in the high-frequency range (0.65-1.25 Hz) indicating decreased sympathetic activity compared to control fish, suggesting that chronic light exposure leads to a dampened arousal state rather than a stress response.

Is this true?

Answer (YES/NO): NO